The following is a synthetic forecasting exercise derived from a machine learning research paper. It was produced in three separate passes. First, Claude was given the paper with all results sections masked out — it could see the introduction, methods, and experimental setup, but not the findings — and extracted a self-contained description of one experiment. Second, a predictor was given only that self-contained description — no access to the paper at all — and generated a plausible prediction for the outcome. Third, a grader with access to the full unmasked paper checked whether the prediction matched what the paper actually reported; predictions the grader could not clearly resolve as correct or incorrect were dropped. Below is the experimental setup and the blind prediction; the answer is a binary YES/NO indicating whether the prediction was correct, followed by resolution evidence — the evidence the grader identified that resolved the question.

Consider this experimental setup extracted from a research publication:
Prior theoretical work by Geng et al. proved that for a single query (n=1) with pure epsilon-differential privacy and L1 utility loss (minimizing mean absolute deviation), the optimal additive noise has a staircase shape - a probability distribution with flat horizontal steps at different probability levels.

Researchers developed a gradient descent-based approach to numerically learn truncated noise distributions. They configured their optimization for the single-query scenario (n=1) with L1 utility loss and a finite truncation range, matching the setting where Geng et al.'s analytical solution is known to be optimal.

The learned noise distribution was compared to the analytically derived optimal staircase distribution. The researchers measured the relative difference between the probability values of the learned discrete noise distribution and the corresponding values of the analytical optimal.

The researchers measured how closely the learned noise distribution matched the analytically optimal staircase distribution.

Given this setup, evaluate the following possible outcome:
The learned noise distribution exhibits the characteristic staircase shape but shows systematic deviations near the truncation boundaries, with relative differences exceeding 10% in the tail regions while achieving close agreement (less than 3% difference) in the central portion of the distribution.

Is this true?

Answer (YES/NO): NO